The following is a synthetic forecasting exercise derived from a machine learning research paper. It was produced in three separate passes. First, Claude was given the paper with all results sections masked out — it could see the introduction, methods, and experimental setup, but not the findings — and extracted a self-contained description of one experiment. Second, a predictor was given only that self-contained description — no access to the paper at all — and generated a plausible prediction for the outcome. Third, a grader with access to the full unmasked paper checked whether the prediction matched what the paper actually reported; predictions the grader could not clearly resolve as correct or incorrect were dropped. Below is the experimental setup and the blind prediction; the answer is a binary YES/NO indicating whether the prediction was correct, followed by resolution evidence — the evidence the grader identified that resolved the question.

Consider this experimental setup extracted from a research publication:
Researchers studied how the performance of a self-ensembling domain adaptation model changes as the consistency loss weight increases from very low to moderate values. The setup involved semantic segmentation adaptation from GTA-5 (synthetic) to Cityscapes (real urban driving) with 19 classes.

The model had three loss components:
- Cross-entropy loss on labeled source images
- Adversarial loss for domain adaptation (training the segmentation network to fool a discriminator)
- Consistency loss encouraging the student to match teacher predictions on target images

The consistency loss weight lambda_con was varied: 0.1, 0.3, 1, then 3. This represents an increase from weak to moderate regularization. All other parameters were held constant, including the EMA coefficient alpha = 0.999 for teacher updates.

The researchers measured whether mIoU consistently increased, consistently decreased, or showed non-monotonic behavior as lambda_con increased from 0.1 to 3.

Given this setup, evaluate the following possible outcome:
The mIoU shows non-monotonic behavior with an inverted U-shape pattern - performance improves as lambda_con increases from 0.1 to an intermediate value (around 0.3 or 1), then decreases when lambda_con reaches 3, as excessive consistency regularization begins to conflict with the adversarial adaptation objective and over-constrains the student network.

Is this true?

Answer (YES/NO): NO